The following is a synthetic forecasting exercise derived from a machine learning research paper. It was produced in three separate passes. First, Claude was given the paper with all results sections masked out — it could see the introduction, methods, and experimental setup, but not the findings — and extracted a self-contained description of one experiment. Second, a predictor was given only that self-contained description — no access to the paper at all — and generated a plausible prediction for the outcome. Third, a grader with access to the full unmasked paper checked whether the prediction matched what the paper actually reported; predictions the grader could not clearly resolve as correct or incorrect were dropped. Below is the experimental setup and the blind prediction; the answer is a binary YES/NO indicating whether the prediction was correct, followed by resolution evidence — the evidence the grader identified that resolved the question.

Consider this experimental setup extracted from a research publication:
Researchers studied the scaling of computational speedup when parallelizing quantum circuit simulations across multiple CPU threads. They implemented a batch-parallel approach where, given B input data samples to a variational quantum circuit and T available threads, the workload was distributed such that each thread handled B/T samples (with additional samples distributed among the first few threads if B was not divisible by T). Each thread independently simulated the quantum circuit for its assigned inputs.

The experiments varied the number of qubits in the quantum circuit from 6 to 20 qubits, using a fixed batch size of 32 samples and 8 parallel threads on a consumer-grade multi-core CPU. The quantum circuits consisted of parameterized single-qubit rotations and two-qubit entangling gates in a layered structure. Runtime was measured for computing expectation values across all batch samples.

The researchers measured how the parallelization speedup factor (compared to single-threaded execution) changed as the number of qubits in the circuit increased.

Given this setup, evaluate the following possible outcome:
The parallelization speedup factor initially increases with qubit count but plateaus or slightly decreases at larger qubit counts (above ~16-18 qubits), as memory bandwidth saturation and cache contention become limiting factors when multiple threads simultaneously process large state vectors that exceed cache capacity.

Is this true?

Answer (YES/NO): NO